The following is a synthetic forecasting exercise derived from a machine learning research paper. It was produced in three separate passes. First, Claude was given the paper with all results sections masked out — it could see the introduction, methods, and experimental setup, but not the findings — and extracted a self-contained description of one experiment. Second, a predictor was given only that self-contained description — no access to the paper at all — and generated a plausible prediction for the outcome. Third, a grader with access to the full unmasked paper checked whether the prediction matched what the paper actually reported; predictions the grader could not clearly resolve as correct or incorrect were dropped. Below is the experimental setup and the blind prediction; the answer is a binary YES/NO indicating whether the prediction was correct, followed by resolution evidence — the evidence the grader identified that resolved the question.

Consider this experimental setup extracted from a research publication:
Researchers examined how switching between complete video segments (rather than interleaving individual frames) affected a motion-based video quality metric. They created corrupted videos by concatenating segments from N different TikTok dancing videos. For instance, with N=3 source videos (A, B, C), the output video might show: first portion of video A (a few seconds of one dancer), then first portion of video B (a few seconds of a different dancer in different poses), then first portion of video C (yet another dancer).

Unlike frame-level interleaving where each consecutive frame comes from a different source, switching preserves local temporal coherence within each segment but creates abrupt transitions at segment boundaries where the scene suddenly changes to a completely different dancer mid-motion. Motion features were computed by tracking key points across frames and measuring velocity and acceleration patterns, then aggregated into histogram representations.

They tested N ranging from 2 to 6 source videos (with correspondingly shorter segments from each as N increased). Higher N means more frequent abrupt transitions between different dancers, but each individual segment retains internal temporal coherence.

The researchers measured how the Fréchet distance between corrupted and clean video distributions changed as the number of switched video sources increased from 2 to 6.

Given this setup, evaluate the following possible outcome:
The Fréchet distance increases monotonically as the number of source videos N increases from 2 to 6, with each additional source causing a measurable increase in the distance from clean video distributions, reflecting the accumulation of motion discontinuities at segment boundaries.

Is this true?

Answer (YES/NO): YES